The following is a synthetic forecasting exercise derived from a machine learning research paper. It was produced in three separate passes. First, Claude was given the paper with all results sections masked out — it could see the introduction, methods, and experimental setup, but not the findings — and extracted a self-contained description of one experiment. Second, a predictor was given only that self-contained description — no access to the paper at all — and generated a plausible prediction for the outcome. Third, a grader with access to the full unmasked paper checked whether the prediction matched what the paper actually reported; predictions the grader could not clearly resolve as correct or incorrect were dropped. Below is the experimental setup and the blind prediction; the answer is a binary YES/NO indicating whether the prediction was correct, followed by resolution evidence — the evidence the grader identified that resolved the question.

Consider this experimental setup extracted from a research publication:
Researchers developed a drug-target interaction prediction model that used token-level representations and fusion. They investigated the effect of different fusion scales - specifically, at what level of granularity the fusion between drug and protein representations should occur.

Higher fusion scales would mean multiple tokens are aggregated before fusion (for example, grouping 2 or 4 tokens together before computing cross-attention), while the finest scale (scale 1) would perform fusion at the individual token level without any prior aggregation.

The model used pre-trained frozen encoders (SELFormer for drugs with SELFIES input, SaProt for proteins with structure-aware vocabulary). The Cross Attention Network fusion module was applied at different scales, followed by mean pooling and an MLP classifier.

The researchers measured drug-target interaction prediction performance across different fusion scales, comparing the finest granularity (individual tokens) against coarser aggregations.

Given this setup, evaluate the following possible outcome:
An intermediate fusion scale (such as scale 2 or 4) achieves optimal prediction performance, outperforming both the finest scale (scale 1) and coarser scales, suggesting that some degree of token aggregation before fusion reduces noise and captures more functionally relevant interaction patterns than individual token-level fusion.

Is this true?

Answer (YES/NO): NO